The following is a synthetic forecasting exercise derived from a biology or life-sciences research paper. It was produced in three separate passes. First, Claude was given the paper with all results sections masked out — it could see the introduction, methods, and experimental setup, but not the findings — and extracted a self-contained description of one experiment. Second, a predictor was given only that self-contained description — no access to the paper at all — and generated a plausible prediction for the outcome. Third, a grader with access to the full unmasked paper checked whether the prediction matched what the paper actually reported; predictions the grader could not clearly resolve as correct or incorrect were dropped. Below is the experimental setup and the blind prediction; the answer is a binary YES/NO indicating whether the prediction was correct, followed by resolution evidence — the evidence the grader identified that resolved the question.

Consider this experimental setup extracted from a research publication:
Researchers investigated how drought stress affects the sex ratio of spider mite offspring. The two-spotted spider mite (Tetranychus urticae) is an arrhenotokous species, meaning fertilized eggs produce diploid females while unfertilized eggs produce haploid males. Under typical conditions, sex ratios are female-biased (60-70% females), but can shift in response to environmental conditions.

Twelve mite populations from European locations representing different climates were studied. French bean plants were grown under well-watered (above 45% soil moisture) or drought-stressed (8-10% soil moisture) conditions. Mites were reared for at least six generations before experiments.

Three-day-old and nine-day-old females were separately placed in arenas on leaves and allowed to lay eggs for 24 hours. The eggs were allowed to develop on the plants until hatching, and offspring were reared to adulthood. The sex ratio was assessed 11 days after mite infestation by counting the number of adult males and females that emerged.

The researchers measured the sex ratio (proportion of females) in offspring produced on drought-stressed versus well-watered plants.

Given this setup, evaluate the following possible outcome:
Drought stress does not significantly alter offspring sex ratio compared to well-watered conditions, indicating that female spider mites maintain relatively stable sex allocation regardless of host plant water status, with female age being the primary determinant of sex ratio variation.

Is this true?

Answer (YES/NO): YES